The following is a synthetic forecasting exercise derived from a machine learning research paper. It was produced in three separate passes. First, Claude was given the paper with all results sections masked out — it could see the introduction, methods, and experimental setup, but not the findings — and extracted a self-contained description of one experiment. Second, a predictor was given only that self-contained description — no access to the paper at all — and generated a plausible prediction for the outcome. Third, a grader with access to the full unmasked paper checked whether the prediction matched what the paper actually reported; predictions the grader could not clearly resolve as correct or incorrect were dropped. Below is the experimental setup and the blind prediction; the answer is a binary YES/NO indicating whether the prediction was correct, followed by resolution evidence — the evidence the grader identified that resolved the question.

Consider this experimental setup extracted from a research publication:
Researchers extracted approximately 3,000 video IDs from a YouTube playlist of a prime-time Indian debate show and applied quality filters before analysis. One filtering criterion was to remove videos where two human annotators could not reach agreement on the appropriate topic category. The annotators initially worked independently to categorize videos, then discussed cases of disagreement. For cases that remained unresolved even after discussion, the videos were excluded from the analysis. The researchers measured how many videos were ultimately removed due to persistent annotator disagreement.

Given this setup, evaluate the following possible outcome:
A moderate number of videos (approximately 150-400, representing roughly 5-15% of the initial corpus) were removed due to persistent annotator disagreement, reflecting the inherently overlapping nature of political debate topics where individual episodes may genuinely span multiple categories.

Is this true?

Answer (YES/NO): NO